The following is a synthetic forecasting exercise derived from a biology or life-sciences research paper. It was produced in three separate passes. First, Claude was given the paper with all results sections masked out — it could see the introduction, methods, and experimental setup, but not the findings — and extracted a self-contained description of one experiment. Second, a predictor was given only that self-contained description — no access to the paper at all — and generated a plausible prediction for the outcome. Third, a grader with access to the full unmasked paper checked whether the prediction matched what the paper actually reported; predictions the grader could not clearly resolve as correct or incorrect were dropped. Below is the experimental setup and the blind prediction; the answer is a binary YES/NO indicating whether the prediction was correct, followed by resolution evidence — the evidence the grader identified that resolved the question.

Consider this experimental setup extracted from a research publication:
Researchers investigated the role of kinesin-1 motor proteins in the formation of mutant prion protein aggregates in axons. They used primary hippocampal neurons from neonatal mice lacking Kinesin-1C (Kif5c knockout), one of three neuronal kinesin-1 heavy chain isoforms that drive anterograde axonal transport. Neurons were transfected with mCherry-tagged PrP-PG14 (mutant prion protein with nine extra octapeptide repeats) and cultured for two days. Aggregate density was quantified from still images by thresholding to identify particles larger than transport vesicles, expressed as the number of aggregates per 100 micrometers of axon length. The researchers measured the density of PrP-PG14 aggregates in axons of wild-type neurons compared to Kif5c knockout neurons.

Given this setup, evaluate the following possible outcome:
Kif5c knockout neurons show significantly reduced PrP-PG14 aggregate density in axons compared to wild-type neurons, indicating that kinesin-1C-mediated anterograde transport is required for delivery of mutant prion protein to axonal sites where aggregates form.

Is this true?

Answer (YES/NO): YES